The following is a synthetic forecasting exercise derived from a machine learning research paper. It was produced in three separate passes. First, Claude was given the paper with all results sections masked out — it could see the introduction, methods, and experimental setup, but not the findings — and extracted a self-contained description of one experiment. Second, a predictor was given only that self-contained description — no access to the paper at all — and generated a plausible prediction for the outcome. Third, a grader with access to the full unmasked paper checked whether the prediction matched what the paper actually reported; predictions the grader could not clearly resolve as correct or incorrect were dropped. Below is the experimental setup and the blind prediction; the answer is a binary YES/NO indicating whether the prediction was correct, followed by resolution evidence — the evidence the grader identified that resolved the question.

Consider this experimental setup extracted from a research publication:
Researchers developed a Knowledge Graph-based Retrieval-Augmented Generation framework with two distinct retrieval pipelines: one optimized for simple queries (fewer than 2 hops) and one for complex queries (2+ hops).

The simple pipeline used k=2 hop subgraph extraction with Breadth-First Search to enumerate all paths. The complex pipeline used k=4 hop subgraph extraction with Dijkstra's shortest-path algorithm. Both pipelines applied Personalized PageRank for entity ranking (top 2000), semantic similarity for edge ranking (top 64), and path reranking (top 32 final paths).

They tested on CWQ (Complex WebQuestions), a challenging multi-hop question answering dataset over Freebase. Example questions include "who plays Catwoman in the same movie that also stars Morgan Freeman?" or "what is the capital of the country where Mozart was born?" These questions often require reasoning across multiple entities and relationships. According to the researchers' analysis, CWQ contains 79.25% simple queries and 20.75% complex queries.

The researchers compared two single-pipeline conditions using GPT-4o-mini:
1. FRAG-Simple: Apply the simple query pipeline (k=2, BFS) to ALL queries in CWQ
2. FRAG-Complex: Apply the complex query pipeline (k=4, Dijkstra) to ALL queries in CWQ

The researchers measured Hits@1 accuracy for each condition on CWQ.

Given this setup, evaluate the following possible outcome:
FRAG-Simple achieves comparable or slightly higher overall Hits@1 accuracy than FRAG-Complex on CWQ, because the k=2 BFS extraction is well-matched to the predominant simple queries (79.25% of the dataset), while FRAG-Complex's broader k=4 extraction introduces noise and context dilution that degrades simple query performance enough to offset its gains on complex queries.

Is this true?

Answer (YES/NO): YES